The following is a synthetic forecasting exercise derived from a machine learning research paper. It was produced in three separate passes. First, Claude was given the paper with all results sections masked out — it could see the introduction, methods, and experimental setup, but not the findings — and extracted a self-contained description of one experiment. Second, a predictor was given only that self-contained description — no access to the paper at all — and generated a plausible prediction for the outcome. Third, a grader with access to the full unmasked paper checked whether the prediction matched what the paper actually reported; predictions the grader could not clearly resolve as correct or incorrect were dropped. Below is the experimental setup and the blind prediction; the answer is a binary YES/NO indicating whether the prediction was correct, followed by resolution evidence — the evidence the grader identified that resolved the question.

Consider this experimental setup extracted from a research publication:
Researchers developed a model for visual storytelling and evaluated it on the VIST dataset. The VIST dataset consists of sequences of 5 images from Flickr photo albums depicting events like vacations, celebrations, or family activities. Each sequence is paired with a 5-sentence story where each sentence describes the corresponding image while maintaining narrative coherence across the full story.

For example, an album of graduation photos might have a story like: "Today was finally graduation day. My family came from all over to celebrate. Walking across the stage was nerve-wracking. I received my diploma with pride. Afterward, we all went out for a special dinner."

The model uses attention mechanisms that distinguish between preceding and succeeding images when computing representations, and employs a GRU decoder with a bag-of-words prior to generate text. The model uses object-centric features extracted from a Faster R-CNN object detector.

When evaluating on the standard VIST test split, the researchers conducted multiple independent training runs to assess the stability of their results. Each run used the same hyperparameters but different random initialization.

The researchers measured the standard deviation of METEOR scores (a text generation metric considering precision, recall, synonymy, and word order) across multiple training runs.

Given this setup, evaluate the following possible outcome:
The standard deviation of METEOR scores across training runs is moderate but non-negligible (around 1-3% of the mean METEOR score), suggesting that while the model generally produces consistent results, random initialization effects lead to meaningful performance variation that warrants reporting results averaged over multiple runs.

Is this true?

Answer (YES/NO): NO